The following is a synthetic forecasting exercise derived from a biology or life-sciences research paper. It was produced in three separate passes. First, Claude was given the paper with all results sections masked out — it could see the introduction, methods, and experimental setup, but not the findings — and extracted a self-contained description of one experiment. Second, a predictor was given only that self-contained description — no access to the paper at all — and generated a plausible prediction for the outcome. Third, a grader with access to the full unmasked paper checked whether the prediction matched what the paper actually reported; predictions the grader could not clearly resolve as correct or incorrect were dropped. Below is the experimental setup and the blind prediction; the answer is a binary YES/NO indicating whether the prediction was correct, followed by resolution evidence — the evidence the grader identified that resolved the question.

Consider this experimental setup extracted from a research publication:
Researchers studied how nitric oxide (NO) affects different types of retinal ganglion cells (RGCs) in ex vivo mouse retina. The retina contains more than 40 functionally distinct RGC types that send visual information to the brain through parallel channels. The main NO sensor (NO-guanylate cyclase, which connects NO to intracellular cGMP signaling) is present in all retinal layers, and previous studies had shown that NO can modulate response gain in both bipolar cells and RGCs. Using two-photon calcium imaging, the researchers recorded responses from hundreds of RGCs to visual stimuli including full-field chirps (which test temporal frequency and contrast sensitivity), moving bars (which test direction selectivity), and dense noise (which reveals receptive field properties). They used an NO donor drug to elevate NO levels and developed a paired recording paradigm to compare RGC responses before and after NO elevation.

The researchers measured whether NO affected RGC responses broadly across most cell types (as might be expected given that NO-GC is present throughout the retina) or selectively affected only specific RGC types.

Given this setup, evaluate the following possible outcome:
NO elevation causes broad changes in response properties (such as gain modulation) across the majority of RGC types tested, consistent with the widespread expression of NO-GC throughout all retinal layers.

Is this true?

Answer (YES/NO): NO